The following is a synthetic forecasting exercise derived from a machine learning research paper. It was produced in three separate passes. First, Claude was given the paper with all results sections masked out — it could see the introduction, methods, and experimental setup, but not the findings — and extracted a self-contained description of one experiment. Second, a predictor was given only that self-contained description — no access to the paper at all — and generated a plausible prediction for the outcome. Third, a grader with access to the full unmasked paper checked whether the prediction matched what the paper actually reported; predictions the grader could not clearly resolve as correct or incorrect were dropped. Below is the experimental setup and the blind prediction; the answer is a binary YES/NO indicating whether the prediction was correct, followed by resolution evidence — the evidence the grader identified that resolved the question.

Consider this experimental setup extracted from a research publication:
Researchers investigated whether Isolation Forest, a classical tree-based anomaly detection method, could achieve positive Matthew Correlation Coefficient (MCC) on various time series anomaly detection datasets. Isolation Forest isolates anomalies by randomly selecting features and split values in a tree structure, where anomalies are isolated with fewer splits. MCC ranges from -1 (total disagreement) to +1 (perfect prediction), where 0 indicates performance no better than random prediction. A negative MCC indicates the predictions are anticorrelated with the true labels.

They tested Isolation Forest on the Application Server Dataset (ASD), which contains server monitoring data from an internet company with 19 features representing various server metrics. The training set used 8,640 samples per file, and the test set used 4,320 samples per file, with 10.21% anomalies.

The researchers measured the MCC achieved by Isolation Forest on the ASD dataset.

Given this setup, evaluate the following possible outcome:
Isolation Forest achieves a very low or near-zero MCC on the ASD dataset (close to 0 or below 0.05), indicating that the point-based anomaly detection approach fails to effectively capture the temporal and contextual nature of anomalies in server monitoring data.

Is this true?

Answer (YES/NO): YES